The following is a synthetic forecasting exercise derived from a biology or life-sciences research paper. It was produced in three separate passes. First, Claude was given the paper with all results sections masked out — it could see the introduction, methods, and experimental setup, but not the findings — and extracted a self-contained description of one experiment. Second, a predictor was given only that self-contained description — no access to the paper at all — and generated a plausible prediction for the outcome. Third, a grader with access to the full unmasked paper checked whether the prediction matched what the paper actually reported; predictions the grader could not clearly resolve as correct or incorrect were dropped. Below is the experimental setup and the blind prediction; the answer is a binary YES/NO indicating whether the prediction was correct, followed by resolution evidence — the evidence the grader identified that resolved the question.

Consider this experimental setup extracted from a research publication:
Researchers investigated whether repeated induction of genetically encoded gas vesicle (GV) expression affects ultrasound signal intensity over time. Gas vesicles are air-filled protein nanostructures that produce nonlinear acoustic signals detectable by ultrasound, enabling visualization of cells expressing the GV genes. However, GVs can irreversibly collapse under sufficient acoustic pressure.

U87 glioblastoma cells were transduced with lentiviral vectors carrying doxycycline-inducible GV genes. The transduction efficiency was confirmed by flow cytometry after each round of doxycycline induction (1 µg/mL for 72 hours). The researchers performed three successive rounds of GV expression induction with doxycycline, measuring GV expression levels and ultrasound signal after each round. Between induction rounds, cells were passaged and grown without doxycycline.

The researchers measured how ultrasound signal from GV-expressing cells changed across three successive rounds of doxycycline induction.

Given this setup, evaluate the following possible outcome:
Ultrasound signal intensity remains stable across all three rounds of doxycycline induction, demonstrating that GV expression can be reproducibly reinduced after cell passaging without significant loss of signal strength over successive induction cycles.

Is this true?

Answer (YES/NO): NO